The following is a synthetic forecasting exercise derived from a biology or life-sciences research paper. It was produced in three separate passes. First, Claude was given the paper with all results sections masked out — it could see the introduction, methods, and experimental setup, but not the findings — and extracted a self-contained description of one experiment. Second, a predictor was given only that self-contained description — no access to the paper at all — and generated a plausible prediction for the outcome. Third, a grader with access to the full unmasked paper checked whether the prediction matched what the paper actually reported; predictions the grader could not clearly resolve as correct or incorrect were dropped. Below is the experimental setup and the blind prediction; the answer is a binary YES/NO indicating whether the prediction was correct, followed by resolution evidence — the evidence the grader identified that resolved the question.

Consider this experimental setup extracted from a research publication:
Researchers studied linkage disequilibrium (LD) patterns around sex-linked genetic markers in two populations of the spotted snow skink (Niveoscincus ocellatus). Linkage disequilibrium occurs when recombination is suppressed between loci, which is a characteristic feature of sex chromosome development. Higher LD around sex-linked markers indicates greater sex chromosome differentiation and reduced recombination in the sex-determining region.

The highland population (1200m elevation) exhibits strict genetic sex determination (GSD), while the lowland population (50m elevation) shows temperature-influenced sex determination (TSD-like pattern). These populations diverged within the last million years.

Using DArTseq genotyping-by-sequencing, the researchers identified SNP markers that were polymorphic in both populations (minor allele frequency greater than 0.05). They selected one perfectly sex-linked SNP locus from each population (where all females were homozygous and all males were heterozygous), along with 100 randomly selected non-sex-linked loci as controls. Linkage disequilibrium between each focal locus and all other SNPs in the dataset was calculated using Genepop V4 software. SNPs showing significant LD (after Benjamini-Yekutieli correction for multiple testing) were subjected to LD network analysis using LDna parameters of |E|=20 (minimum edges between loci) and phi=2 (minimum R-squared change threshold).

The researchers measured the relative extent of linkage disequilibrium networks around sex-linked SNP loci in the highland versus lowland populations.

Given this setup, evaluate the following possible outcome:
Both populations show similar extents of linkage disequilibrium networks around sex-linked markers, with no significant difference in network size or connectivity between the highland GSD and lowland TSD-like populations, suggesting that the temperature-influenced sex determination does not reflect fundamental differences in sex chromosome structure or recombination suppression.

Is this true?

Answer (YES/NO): NO